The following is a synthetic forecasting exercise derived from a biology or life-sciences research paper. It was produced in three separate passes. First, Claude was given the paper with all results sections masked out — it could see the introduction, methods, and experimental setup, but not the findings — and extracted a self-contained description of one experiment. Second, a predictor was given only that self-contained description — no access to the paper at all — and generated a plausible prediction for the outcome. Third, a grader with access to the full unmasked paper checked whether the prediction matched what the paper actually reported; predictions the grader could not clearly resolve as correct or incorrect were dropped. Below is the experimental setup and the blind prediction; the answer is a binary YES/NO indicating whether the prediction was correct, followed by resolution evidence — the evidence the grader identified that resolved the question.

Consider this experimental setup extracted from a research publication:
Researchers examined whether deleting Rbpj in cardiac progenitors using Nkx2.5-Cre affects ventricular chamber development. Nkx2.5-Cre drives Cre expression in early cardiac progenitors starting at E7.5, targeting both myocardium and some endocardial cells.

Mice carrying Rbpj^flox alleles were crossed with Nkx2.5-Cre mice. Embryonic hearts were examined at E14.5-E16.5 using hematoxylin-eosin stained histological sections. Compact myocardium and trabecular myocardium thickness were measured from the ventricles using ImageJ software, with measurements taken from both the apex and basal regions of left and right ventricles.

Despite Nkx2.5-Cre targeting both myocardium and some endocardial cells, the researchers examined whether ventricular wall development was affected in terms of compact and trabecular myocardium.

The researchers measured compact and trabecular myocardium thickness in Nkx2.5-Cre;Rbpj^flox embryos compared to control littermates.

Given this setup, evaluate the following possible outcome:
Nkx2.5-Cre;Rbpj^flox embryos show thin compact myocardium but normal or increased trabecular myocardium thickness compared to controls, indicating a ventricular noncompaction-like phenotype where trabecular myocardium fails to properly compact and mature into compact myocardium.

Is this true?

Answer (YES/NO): NO